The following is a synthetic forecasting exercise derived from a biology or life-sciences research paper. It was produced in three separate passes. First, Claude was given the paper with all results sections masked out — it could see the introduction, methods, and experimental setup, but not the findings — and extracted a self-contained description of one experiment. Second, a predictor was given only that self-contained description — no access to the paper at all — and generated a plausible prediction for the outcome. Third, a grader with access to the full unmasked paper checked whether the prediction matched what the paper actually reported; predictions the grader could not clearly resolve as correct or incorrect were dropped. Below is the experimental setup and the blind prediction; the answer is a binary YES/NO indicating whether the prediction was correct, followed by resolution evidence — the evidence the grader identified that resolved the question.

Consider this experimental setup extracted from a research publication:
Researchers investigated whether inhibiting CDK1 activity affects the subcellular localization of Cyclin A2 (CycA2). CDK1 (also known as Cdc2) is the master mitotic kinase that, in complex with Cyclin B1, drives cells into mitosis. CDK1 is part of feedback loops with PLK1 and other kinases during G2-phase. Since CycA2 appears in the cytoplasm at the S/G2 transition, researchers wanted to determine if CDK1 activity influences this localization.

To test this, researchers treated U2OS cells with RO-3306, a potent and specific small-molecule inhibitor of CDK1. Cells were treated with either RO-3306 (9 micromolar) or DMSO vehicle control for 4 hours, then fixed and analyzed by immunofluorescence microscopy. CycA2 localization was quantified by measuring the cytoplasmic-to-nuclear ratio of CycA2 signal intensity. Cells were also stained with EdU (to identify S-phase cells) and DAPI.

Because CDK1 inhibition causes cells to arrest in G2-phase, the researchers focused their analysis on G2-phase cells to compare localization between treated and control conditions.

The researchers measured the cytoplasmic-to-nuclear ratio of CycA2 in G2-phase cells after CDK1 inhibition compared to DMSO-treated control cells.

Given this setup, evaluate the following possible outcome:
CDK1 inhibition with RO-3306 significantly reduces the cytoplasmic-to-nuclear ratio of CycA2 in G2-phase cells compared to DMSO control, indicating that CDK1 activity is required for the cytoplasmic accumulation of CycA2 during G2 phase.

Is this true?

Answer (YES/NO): NO